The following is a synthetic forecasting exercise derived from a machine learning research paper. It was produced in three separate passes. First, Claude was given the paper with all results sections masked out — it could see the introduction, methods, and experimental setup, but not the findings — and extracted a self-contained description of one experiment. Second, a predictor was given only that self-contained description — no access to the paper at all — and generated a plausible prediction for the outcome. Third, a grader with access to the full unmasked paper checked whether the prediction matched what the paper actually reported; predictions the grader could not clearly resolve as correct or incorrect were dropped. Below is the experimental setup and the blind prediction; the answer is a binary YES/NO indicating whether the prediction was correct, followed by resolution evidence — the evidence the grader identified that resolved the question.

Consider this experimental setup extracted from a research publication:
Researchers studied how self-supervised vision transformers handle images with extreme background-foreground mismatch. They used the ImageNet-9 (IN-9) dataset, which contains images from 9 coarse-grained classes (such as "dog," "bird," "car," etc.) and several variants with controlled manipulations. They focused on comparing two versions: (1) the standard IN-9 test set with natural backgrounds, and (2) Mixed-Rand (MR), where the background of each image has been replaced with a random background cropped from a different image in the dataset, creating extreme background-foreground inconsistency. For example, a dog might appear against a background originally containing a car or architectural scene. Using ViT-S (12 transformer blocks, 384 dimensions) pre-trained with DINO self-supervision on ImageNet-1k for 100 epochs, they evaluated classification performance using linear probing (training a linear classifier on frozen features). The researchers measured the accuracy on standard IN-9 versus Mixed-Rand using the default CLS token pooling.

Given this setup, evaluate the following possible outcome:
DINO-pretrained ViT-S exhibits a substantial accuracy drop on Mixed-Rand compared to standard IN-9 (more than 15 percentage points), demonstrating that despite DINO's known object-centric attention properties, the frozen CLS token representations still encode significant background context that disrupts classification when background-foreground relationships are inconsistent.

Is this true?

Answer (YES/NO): YES